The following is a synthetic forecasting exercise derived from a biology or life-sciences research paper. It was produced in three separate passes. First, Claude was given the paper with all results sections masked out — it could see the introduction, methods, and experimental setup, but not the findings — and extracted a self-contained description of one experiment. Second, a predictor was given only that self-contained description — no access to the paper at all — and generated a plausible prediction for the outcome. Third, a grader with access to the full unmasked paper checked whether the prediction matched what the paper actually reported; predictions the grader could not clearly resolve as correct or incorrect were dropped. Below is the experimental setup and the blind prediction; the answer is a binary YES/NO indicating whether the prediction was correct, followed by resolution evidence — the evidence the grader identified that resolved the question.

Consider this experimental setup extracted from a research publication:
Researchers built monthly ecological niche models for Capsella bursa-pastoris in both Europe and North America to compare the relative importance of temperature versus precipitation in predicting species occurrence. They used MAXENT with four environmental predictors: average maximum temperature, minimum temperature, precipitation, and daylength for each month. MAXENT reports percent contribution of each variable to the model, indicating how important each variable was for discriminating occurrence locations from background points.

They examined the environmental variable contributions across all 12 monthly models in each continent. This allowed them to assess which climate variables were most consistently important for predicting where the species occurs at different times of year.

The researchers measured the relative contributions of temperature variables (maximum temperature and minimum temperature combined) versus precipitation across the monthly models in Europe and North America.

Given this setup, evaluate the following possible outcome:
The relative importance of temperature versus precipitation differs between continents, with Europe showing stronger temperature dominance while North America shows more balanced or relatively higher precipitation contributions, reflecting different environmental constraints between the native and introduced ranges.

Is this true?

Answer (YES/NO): YES